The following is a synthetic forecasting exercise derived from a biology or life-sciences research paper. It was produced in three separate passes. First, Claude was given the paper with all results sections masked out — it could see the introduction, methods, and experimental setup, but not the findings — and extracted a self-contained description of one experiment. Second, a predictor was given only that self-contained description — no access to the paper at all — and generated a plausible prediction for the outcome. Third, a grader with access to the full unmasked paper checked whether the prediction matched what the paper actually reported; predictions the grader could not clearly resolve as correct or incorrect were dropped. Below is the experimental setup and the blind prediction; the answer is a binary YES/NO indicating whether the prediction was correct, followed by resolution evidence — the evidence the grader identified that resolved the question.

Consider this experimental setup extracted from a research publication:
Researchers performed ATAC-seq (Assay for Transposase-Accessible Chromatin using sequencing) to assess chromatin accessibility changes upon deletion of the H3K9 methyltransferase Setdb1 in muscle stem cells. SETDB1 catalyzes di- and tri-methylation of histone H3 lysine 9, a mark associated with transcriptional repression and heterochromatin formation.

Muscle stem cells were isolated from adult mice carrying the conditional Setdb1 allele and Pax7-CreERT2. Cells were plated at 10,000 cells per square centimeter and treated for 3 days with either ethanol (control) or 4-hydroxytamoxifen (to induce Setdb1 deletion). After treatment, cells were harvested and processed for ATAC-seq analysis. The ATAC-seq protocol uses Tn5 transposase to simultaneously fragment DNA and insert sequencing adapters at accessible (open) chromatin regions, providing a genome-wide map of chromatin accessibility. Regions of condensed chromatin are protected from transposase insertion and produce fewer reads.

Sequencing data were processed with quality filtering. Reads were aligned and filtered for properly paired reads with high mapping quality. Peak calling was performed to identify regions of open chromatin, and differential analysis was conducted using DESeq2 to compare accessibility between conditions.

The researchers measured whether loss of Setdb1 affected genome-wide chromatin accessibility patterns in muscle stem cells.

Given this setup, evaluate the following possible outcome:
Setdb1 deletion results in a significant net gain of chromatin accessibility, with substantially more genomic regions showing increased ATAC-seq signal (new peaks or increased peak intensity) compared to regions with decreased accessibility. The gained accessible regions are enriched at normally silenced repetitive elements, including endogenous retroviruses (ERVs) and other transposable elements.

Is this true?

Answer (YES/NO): YES